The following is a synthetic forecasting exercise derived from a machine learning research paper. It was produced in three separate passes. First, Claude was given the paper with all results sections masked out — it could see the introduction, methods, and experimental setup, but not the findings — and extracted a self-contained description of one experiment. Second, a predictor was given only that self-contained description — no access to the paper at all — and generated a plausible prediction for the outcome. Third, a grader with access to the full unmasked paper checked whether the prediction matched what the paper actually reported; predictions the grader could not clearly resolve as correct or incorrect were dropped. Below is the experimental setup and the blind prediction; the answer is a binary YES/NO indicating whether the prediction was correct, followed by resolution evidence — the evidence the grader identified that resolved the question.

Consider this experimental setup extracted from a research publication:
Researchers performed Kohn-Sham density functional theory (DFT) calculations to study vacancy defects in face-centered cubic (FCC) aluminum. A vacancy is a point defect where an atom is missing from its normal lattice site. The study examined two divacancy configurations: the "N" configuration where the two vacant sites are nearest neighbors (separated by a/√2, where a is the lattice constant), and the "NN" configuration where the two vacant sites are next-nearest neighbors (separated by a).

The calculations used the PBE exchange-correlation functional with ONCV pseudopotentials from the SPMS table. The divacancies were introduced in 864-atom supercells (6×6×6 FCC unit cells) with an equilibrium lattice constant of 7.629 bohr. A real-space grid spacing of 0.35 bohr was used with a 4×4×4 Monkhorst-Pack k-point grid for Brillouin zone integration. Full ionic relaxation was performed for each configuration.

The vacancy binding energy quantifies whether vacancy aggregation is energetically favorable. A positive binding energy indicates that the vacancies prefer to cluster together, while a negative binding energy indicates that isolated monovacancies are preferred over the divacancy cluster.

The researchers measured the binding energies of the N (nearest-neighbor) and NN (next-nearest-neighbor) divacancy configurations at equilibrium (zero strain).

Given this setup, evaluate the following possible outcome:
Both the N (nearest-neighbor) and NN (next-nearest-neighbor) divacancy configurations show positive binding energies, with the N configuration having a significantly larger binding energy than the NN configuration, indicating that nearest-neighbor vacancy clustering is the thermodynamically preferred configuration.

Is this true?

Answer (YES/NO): NO